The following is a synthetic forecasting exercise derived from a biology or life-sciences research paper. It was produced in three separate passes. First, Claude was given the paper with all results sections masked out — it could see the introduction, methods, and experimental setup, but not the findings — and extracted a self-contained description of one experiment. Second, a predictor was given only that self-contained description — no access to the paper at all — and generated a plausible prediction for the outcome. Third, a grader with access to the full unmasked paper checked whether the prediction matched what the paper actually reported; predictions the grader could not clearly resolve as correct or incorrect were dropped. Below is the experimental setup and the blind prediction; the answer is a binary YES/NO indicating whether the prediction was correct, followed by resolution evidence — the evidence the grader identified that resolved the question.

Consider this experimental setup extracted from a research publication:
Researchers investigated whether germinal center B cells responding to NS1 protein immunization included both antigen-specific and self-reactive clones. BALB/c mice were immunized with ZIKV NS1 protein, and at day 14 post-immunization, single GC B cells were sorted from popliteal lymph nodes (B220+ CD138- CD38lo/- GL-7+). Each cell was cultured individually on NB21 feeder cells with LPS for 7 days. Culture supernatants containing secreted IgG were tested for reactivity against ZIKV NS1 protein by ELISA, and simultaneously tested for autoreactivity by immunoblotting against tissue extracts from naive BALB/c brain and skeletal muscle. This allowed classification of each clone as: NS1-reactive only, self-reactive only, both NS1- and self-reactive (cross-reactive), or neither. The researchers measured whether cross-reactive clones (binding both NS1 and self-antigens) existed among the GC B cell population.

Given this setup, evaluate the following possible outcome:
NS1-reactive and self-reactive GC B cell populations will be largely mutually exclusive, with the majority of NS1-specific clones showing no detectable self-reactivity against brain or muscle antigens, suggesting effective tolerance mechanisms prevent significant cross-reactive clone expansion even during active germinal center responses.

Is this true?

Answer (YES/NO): NO